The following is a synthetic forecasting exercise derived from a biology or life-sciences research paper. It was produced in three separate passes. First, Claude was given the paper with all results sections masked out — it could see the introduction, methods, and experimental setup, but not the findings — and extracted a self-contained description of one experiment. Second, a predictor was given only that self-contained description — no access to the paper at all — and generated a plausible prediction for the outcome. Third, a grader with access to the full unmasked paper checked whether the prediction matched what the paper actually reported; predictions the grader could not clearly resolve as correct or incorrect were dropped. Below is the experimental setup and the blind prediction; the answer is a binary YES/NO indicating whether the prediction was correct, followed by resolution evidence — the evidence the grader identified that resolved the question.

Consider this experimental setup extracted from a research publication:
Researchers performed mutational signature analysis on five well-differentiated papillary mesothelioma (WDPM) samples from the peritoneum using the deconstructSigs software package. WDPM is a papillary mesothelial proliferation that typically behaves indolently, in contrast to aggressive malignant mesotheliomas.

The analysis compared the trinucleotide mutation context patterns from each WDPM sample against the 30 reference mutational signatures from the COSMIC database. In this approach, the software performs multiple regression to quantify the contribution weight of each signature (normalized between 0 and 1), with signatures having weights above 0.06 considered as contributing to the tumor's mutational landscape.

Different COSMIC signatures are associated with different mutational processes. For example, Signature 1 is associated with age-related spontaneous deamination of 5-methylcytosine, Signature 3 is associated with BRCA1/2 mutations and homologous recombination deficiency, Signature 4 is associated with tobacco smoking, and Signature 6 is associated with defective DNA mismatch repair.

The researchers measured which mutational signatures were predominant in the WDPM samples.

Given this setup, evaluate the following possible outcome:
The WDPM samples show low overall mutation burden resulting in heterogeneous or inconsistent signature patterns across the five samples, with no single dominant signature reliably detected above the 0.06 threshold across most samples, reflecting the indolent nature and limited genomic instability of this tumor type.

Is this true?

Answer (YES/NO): NO